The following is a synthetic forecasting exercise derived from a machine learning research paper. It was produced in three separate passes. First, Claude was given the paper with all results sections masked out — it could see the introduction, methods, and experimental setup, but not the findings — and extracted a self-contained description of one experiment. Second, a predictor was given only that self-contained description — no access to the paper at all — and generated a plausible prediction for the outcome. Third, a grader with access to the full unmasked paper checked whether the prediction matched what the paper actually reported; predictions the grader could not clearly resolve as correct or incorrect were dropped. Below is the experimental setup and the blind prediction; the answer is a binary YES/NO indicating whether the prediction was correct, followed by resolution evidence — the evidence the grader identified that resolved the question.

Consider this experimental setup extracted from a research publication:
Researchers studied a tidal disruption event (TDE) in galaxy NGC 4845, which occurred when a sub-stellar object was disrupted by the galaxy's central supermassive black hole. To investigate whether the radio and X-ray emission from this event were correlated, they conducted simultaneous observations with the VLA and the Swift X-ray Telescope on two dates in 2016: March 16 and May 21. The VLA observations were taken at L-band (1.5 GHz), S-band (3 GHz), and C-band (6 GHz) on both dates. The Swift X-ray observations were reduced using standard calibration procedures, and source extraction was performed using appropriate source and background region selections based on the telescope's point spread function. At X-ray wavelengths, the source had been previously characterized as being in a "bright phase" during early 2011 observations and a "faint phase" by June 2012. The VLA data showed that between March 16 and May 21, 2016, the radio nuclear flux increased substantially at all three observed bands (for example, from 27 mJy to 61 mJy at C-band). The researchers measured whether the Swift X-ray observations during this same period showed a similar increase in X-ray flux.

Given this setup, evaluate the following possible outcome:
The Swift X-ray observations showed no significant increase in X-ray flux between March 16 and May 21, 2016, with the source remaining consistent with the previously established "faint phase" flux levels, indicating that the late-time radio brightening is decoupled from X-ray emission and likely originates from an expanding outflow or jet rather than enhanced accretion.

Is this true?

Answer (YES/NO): YES